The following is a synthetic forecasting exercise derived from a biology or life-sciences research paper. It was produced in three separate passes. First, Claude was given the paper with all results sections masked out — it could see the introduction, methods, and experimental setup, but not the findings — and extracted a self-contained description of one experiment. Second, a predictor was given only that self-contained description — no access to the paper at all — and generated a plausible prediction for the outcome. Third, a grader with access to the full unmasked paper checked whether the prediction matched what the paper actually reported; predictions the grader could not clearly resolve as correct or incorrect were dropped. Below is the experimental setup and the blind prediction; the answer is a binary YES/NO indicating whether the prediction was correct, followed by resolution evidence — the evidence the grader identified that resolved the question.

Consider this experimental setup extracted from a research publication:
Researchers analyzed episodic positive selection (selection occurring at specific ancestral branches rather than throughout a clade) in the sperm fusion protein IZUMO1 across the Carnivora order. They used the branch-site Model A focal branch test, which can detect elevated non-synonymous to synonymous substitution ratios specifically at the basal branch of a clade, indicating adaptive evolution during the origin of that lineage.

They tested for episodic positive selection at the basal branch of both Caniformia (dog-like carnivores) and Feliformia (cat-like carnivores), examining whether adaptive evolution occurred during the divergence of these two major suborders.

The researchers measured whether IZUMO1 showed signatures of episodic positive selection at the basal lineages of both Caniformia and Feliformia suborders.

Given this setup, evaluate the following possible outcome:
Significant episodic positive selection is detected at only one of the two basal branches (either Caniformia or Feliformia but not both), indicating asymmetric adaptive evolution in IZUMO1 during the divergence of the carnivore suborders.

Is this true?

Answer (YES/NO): NO